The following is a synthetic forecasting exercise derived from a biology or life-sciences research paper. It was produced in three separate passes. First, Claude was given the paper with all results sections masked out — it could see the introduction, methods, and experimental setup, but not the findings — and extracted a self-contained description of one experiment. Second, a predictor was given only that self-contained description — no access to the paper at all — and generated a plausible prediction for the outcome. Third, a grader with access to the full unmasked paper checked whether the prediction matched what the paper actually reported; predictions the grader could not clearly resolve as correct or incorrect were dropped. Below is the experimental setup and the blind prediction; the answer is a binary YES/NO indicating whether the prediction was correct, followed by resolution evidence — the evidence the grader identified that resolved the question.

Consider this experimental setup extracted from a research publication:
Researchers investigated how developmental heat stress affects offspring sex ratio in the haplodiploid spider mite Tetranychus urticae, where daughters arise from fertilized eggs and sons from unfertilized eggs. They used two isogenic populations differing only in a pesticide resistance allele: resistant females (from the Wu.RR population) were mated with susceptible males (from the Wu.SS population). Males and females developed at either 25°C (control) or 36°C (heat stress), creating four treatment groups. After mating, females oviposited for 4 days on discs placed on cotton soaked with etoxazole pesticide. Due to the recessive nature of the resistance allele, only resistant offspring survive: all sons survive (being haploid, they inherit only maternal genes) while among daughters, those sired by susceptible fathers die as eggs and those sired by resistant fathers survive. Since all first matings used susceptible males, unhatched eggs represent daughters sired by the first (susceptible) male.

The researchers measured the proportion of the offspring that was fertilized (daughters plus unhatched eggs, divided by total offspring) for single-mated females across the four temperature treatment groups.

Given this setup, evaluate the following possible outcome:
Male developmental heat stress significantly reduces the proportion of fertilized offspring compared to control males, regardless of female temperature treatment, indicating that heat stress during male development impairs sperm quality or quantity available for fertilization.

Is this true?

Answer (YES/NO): NO